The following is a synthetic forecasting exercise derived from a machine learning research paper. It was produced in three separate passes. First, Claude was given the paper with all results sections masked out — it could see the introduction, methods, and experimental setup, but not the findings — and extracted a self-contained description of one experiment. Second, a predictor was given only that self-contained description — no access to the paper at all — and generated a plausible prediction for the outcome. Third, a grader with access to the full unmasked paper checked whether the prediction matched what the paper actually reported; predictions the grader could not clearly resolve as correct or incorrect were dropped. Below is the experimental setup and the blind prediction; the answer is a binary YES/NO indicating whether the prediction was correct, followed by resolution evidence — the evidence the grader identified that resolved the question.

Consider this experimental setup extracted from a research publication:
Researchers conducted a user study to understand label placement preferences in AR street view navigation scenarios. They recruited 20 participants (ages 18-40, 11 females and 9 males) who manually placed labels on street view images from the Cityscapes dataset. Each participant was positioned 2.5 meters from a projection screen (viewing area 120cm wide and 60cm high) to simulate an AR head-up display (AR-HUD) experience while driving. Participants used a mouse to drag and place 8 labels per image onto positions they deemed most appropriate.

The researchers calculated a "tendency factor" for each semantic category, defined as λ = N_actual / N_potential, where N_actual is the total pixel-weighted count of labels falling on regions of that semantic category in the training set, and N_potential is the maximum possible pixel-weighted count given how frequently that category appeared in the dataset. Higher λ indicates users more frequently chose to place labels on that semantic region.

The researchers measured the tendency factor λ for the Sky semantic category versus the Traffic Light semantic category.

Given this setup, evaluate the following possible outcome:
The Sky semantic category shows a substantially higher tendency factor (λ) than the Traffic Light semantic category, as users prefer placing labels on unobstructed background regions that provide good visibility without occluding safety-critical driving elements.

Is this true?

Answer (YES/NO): YES